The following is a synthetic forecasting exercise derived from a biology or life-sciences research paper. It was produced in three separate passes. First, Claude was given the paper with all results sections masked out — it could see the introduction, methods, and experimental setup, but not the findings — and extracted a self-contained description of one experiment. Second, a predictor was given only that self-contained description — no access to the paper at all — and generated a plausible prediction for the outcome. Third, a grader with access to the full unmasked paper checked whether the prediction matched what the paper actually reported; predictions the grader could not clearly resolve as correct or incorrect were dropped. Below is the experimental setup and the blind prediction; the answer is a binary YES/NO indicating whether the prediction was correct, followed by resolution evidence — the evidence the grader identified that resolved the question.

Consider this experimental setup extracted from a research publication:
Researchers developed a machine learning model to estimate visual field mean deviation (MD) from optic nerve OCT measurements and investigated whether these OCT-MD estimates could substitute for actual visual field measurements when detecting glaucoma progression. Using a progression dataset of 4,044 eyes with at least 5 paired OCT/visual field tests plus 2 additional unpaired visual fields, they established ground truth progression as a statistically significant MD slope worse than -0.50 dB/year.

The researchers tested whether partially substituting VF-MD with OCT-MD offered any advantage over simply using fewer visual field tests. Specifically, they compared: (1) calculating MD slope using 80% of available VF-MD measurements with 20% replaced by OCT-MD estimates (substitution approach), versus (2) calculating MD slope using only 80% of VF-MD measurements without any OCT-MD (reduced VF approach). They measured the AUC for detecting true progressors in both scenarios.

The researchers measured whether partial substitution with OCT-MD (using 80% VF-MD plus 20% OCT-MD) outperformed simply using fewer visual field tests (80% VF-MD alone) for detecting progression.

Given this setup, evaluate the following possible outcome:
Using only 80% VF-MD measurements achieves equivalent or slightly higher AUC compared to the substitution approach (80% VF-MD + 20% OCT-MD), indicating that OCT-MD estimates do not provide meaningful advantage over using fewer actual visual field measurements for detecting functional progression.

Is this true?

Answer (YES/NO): YES